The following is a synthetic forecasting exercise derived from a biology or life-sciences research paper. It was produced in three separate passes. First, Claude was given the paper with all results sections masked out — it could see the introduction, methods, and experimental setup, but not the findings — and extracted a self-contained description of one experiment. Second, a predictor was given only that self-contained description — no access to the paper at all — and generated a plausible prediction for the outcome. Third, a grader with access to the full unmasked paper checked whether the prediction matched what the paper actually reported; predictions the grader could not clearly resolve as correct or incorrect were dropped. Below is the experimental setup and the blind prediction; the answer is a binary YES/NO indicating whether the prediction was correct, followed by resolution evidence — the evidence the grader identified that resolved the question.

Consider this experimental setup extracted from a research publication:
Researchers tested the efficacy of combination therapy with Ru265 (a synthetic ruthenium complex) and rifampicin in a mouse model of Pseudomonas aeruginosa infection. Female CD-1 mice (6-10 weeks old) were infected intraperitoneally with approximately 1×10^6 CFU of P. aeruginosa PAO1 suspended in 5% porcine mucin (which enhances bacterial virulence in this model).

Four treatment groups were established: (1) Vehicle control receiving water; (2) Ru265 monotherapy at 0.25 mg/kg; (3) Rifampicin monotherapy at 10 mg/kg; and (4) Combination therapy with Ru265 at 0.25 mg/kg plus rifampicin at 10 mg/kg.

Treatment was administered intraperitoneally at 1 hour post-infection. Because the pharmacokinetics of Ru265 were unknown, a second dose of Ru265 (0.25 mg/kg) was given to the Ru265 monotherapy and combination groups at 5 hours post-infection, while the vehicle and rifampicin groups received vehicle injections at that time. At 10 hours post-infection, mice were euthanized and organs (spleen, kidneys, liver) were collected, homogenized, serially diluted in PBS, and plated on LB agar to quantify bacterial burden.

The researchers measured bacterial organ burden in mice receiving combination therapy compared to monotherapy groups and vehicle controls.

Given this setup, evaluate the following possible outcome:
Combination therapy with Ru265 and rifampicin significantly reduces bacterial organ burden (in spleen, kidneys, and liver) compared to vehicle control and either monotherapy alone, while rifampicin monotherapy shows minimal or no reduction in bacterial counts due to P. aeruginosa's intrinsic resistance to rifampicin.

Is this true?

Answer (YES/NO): YES